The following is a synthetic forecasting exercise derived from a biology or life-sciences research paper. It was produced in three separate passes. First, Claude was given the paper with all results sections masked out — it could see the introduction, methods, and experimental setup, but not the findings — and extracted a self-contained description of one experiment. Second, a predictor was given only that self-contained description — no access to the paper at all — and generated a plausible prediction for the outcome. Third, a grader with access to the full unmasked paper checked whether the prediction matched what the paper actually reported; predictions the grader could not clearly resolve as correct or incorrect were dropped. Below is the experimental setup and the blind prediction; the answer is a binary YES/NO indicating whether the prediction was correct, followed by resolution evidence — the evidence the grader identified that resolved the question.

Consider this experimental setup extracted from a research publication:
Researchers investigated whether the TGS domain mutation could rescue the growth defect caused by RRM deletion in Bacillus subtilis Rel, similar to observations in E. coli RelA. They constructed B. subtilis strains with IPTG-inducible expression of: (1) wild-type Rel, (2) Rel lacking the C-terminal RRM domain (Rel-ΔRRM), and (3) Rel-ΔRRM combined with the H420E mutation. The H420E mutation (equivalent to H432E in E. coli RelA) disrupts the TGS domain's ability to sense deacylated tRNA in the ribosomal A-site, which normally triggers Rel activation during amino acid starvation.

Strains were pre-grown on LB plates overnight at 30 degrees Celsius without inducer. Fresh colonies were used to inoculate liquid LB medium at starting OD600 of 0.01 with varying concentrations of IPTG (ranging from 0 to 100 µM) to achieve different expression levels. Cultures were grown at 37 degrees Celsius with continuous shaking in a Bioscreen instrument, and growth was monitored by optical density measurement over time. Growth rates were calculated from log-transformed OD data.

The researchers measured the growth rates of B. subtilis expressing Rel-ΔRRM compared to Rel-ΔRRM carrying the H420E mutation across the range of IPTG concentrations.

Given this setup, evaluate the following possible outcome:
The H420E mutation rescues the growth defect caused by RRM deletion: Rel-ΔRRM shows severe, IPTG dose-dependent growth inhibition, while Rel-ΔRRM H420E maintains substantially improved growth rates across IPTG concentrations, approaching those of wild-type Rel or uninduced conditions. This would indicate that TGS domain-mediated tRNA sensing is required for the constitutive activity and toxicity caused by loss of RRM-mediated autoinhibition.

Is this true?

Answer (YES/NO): YES